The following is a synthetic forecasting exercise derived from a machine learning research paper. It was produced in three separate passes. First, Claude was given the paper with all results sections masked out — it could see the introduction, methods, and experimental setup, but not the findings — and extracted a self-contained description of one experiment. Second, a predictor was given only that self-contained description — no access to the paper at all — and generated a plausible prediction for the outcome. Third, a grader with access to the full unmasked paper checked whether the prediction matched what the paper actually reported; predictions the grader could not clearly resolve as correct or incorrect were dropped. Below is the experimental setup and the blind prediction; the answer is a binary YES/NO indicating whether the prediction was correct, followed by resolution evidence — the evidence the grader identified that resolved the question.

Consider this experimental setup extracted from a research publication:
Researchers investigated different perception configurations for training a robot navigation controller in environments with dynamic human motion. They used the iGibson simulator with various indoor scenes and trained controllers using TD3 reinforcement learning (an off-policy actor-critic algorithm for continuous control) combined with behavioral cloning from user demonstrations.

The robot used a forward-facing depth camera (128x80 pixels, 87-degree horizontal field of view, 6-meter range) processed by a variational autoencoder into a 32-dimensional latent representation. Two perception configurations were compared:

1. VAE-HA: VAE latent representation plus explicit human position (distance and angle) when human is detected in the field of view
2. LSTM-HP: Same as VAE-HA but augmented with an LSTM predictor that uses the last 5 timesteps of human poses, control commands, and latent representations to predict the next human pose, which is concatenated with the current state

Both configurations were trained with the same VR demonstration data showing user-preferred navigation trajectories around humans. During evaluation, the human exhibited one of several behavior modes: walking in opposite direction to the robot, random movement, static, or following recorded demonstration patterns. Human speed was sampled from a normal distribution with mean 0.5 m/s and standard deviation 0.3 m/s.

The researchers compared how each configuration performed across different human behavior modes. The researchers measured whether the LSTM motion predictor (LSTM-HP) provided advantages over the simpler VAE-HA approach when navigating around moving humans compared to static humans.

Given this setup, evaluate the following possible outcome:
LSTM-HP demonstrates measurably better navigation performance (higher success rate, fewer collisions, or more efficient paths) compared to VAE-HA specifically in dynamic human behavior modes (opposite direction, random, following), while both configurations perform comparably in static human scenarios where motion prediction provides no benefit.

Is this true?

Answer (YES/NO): NO